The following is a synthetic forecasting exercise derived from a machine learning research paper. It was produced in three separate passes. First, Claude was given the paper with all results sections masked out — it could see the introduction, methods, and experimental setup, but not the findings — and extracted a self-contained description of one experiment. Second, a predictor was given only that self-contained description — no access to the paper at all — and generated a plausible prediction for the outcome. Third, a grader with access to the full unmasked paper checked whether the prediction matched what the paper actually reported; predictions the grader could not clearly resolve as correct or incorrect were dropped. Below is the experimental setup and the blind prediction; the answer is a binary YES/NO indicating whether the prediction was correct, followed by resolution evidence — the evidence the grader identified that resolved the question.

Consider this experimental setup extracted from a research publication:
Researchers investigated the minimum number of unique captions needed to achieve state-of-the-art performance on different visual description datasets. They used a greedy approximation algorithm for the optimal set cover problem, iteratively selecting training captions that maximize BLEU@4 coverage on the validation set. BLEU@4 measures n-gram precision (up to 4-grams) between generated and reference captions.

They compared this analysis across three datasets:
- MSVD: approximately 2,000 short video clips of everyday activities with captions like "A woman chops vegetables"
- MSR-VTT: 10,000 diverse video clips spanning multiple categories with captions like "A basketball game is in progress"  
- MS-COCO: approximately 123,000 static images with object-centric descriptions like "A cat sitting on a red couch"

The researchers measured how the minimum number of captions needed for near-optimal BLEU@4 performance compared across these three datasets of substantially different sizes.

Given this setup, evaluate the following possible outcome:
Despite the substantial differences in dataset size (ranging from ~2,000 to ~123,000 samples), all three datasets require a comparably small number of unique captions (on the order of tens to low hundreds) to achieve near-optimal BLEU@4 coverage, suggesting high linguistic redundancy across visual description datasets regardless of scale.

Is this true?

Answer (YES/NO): NO